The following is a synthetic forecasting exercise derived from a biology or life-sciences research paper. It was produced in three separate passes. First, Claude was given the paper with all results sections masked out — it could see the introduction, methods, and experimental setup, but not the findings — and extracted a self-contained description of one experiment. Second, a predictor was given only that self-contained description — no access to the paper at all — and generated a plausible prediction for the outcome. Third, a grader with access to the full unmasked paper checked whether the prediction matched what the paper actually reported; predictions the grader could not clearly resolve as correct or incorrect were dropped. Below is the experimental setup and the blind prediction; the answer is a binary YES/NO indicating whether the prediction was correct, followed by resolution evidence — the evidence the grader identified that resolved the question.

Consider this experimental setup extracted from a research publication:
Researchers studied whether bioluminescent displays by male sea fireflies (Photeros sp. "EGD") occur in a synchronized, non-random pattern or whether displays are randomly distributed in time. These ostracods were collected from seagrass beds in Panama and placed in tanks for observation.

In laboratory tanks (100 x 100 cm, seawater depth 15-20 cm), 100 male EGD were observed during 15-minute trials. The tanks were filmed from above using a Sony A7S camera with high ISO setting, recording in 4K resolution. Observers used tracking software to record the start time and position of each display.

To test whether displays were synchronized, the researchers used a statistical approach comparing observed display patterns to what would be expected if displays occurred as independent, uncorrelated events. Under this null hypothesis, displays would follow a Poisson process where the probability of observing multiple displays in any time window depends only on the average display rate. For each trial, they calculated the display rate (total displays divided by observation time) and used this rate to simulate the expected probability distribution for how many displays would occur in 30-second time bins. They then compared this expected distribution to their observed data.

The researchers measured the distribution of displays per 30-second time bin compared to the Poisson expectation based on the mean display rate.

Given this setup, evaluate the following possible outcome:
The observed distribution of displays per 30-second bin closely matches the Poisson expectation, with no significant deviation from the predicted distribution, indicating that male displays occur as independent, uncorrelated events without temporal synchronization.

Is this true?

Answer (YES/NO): NO